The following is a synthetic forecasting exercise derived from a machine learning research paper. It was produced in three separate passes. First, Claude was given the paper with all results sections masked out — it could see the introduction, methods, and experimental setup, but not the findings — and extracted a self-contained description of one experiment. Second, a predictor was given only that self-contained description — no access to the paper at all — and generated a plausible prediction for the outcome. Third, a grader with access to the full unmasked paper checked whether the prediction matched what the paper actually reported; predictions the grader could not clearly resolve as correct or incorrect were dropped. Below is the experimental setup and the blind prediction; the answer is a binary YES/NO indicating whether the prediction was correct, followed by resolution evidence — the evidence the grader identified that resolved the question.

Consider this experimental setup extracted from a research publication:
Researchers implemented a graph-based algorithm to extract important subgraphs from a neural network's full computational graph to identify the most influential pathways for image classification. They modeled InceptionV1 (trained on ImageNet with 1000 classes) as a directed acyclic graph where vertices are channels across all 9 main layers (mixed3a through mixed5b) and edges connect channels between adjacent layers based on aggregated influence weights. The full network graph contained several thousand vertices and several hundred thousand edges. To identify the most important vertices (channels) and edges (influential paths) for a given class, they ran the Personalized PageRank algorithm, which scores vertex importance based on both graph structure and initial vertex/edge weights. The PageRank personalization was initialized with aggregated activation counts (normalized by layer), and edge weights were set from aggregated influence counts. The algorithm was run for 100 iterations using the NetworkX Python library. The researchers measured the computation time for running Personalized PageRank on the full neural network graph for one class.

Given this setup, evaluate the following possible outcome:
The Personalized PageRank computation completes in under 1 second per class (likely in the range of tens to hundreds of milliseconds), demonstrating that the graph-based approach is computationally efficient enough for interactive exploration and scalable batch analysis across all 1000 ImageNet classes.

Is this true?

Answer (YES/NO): NO